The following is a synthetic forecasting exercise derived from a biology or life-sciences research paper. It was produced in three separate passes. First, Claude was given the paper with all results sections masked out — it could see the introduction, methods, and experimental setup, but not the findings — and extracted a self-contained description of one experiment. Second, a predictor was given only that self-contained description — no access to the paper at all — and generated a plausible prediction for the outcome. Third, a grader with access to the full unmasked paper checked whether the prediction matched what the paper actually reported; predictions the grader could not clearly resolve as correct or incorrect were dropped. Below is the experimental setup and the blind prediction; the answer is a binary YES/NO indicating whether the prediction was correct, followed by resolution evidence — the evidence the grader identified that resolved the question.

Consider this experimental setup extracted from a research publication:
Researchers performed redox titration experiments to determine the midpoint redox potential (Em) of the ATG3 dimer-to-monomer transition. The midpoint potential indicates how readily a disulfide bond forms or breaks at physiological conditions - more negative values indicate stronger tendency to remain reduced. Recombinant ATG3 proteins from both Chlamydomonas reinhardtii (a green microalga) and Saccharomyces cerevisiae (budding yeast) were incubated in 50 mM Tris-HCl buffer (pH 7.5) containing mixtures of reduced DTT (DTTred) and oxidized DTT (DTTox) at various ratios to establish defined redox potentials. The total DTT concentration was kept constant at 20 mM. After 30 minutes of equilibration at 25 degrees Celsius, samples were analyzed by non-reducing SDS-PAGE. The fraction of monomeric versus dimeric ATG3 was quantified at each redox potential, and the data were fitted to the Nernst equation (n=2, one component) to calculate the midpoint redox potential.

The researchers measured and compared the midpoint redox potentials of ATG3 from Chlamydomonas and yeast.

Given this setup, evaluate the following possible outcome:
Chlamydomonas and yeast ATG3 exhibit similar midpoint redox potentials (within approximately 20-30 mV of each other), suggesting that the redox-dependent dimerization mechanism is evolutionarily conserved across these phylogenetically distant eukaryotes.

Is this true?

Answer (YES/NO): YES